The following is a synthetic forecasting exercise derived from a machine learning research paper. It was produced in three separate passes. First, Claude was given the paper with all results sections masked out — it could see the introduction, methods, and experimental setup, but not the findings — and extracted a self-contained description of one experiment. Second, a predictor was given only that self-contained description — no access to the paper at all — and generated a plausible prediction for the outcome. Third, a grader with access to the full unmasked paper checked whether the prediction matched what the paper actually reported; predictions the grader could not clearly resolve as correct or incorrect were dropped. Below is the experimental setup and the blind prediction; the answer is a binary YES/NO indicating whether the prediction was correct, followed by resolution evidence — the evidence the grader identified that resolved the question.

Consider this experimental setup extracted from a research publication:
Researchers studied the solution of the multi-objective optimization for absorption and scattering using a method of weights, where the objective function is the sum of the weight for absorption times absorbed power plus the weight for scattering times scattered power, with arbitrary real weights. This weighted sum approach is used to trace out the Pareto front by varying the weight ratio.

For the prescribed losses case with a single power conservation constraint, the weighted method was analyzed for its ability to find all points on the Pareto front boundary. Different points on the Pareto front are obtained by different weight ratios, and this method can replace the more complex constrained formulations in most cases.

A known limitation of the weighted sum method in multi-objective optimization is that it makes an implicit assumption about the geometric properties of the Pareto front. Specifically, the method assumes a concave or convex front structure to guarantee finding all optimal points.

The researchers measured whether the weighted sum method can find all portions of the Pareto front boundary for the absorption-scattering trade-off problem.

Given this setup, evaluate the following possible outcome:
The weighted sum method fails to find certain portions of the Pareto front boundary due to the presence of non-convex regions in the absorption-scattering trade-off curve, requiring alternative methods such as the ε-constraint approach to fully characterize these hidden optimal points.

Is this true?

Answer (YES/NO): NO